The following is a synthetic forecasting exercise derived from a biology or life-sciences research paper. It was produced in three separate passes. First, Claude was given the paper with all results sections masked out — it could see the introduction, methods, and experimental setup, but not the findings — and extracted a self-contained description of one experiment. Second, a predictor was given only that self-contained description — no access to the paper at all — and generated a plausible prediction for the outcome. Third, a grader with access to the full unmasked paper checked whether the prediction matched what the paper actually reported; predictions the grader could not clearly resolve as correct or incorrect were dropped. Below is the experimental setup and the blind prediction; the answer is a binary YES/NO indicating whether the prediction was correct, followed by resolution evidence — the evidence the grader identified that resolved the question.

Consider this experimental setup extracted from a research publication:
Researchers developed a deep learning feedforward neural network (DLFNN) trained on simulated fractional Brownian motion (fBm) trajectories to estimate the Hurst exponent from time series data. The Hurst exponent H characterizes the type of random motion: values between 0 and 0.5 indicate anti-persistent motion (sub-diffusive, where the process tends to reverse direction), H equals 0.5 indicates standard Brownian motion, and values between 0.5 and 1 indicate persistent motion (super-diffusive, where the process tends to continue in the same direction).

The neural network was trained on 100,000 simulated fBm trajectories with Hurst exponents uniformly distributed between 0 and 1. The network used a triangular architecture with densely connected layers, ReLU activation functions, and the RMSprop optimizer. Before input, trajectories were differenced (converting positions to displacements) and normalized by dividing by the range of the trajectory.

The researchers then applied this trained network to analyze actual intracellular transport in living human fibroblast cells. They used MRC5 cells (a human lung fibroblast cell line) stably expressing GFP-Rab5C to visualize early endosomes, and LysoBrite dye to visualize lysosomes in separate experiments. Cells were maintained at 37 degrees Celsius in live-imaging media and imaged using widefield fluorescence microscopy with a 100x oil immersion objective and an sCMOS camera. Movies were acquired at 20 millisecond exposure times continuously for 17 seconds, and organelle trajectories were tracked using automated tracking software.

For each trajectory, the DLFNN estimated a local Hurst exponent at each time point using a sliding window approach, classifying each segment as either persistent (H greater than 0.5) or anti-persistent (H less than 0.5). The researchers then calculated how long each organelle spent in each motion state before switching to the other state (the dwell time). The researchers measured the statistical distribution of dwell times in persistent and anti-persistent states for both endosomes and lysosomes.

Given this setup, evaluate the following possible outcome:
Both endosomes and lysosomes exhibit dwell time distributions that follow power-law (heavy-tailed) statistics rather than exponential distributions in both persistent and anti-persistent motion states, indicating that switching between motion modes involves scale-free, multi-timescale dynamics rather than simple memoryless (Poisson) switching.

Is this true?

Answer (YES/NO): YES